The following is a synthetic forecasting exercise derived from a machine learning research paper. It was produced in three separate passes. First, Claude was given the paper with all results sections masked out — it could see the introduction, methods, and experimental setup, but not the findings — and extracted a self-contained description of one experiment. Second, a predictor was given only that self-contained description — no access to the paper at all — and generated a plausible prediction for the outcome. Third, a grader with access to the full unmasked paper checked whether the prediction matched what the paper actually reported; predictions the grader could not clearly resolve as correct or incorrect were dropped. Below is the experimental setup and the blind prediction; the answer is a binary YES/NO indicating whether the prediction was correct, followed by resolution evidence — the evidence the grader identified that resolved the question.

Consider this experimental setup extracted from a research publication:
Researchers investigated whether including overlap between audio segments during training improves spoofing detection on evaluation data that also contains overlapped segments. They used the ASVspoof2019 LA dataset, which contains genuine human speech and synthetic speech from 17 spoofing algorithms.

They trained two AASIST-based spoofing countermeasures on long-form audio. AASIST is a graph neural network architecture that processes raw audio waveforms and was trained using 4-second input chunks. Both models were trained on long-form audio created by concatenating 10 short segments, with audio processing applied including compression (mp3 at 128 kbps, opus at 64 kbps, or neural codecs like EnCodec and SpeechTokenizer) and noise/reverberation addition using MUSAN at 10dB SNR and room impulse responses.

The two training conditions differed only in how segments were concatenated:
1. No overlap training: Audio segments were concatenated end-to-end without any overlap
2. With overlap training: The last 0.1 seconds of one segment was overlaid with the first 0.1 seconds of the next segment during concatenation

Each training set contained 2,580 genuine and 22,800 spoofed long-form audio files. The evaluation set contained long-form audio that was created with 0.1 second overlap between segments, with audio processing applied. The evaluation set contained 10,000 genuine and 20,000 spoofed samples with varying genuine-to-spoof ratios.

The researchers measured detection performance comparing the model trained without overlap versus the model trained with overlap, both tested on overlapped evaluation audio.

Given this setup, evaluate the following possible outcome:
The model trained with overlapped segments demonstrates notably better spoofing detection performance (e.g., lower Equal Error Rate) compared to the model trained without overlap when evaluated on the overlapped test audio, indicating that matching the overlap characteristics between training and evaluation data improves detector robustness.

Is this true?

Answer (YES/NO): NO